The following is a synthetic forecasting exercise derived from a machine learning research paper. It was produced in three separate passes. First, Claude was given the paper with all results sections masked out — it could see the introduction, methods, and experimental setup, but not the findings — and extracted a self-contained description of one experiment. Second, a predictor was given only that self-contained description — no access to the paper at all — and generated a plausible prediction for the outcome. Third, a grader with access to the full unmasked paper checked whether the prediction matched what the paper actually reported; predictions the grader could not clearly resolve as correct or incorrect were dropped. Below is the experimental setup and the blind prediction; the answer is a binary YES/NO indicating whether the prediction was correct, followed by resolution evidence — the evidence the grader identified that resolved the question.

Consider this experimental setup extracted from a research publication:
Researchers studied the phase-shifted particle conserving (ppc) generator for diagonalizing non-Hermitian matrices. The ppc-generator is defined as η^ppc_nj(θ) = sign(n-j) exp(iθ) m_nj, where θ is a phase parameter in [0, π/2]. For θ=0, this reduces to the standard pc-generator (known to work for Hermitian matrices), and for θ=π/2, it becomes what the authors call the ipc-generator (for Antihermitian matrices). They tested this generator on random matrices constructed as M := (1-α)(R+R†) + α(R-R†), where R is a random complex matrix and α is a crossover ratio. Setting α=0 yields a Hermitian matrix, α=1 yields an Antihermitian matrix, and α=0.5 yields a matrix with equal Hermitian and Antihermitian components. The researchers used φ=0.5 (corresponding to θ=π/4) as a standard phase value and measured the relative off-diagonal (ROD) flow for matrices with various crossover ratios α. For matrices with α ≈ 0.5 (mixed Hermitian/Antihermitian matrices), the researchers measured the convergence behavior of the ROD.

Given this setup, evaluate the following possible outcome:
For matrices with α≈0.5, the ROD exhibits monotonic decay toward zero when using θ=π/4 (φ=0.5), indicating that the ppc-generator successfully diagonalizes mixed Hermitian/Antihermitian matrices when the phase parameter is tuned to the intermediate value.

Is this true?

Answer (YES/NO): NO